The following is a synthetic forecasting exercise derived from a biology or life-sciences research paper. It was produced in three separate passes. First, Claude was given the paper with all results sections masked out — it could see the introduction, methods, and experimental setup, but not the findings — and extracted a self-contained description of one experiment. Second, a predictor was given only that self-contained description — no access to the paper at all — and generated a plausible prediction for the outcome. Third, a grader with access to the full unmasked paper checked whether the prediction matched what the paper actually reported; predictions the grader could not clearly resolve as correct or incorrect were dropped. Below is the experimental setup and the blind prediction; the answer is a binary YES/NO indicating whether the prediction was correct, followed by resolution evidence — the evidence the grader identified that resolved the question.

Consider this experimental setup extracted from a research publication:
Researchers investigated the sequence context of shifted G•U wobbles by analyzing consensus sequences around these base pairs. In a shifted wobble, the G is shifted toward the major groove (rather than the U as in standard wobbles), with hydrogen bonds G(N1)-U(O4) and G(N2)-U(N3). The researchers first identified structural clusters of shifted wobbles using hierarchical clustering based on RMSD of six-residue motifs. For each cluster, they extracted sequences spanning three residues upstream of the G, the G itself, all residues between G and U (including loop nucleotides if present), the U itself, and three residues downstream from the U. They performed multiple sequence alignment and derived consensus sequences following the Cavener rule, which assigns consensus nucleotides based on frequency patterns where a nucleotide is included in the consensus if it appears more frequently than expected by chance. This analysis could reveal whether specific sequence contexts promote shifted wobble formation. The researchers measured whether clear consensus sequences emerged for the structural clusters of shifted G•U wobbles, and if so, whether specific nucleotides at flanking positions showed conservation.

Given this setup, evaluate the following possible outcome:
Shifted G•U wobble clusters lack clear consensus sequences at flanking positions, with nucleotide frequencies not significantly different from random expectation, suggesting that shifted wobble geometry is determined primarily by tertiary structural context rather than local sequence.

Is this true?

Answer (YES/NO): NO